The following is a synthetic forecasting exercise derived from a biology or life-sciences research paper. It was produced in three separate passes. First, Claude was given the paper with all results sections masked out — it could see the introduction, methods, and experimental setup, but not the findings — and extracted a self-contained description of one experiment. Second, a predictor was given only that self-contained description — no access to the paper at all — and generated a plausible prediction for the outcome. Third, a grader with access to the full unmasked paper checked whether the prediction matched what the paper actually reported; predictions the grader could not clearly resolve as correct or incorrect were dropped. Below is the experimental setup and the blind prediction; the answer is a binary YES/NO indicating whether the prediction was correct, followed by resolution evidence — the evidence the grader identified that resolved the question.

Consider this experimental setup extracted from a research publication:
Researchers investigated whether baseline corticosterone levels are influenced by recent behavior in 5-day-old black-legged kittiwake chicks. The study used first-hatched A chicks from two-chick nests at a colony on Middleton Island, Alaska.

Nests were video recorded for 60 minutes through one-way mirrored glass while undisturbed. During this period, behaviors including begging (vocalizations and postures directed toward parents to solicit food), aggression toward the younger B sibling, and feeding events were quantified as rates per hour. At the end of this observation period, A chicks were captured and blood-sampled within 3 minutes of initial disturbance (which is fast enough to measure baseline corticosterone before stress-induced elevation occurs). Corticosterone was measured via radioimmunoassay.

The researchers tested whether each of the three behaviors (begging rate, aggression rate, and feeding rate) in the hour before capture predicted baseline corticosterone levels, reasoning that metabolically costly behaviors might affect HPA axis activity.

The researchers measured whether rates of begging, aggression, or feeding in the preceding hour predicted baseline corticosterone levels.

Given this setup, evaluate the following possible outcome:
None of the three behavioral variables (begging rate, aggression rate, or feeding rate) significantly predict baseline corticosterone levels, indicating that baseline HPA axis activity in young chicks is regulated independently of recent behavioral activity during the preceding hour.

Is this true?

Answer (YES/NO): YES